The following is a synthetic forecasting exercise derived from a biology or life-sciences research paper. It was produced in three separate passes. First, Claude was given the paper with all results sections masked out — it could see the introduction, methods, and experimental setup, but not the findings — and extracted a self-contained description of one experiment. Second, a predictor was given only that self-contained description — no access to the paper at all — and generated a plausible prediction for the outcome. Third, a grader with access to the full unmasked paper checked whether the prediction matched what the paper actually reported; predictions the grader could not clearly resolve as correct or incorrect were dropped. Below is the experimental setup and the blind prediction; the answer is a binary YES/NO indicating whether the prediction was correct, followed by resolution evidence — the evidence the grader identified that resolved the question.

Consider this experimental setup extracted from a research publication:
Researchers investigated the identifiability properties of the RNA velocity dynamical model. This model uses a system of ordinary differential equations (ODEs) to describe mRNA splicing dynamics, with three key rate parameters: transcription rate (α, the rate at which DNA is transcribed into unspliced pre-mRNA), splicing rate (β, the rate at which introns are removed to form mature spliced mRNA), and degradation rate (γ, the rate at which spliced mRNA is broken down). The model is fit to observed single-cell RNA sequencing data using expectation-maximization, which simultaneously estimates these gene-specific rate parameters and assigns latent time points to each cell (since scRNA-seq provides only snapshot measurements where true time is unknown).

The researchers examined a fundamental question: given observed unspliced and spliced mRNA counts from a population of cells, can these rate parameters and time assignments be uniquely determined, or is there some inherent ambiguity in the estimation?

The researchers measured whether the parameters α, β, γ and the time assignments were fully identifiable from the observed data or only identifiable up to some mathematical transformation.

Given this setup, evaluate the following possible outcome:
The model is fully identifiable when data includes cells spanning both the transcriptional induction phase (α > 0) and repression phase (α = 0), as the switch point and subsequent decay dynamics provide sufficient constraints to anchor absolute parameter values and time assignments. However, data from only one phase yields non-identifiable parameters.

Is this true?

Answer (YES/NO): NO